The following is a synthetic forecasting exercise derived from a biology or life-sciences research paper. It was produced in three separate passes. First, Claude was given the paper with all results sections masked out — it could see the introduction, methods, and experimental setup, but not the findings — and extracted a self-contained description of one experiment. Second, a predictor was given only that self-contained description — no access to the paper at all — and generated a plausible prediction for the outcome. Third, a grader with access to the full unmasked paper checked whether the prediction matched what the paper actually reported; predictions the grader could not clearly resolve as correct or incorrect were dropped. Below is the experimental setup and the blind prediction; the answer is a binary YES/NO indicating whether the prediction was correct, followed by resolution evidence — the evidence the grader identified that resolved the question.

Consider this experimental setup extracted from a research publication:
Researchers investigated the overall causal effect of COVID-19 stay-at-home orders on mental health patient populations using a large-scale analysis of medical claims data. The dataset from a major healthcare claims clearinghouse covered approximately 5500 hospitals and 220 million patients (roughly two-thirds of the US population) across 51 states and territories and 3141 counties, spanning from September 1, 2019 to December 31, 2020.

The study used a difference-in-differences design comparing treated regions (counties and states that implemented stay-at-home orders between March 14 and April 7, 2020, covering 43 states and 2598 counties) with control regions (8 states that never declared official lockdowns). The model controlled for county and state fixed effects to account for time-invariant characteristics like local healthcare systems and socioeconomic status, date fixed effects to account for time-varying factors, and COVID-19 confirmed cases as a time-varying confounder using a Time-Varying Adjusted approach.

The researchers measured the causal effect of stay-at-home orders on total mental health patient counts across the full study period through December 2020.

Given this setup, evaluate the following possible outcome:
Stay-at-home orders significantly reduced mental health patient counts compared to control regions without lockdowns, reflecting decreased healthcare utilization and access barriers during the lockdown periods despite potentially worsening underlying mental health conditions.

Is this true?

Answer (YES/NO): NO